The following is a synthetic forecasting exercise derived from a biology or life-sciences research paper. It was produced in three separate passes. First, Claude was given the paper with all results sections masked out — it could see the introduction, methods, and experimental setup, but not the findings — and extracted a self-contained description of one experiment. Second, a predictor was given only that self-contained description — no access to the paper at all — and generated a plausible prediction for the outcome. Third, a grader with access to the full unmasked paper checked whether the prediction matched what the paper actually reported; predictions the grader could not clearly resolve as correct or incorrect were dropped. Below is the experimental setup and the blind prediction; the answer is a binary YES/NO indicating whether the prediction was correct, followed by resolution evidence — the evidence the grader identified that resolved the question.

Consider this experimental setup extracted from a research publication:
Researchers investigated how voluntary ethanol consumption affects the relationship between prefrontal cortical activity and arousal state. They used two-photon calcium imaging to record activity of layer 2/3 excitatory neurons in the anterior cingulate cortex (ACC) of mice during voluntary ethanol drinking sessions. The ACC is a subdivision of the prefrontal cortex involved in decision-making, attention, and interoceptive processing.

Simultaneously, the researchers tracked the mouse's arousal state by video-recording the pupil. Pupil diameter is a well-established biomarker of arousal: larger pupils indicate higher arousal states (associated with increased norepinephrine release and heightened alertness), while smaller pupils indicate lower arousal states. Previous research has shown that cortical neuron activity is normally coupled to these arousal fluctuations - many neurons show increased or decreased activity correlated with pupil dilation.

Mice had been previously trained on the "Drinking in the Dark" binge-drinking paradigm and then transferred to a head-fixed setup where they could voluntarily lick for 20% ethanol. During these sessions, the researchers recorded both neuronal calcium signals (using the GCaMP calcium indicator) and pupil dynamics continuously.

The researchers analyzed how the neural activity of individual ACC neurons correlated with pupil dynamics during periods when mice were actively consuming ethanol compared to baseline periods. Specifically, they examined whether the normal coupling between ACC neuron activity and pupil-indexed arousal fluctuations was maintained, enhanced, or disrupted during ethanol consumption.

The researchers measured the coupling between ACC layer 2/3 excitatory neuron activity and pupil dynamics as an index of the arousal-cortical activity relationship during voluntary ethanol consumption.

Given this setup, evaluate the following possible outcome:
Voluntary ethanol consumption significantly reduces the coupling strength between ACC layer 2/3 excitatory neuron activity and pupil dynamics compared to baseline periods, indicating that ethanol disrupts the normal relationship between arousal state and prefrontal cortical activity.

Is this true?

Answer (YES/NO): NO